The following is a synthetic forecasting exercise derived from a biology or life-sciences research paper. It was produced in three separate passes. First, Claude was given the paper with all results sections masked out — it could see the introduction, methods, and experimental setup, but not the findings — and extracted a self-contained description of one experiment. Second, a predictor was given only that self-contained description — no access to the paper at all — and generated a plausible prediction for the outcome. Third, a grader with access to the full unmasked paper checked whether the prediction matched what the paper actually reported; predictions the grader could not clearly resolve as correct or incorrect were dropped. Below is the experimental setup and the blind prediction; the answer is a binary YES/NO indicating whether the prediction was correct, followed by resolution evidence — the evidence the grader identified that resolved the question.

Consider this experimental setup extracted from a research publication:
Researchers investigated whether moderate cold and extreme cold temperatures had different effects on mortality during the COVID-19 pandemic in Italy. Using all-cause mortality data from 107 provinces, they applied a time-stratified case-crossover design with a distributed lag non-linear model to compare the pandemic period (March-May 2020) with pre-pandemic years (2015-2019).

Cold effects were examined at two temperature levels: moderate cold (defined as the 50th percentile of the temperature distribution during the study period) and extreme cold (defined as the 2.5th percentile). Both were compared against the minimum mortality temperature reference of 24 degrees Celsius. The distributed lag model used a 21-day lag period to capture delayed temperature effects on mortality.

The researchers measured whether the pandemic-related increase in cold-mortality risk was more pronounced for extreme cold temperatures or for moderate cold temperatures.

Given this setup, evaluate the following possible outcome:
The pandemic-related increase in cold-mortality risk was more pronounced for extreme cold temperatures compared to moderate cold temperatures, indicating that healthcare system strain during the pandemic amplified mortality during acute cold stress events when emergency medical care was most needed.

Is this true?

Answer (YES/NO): NO